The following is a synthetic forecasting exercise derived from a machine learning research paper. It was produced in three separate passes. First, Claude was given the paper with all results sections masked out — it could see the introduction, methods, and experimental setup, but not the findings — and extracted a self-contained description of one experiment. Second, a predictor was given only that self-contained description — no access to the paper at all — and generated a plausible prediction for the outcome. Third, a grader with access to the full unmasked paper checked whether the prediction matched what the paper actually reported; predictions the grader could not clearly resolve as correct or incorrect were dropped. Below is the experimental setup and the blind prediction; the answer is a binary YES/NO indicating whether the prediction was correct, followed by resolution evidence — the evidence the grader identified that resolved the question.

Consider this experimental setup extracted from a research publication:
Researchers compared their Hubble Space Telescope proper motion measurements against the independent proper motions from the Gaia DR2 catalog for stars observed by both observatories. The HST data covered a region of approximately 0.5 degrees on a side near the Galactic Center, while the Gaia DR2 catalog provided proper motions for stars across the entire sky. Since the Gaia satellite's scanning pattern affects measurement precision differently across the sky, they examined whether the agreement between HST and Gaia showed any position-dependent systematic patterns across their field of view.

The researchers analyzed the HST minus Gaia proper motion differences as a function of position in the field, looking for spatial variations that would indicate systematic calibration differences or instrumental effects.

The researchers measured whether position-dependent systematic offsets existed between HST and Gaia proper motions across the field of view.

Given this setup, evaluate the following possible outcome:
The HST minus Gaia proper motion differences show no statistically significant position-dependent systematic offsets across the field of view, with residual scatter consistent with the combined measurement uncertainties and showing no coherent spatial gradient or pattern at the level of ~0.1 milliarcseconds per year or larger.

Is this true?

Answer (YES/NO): NO